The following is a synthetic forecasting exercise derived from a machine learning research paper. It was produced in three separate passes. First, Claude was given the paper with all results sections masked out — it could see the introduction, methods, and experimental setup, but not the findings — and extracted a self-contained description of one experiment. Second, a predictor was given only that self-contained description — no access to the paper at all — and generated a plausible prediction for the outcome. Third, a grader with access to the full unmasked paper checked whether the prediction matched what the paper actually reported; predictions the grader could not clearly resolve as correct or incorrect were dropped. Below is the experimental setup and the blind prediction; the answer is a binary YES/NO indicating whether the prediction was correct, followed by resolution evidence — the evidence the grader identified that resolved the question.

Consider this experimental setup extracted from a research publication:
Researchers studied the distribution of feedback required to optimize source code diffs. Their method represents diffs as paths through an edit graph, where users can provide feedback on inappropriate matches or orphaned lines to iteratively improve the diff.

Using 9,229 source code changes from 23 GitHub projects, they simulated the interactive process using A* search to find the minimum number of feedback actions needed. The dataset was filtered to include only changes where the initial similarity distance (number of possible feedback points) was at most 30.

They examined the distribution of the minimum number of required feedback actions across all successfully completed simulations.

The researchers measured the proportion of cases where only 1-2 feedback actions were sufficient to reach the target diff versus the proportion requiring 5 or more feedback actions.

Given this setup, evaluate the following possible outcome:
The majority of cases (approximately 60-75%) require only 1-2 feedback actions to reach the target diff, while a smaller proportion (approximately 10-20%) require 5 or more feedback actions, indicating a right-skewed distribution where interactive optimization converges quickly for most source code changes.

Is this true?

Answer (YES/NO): NO